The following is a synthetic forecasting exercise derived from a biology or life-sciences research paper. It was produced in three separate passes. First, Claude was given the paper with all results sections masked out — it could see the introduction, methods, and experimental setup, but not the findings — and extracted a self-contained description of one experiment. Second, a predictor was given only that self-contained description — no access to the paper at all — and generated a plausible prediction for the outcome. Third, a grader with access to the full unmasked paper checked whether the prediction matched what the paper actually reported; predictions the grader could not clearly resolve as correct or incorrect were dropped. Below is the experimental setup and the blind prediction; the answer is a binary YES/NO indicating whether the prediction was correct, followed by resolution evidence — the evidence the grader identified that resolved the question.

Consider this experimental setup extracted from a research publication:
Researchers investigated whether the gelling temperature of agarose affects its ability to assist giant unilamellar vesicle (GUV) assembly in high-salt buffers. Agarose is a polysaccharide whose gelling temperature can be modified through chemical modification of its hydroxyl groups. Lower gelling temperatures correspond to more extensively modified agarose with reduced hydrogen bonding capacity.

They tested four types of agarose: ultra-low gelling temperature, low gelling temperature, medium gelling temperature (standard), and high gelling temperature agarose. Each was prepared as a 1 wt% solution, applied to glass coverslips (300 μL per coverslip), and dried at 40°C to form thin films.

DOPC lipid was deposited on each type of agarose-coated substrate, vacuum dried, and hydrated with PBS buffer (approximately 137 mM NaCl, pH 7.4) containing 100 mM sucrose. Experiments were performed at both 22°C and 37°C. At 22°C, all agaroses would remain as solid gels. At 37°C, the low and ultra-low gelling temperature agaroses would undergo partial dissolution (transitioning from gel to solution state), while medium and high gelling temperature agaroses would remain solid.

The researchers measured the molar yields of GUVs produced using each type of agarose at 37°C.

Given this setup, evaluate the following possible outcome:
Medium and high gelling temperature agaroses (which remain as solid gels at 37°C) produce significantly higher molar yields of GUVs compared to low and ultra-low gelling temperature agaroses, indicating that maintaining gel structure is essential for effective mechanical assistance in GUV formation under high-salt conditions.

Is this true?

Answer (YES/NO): NO